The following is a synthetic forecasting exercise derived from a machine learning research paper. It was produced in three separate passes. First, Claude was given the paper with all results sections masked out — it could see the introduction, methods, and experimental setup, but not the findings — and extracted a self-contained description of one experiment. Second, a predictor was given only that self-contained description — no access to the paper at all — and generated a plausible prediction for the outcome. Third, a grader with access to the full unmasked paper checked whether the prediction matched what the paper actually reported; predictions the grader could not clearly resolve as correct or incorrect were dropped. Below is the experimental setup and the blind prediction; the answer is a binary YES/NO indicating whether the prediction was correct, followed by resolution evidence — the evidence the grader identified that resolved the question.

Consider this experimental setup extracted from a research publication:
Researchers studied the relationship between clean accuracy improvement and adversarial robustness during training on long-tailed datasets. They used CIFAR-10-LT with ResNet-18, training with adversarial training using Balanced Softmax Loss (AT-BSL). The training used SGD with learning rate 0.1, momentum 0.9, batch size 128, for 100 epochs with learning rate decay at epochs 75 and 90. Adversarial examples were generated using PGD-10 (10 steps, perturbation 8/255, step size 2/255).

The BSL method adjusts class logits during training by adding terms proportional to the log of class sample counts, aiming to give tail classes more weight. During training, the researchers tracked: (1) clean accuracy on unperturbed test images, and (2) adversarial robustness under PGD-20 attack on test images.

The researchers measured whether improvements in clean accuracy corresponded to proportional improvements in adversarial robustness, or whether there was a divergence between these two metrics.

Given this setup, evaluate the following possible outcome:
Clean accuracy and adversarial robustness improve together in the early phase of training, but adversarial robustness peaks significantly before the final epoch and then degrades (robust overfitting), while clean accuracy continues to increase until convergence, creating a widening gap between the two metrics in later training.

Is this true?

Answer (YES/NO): YES